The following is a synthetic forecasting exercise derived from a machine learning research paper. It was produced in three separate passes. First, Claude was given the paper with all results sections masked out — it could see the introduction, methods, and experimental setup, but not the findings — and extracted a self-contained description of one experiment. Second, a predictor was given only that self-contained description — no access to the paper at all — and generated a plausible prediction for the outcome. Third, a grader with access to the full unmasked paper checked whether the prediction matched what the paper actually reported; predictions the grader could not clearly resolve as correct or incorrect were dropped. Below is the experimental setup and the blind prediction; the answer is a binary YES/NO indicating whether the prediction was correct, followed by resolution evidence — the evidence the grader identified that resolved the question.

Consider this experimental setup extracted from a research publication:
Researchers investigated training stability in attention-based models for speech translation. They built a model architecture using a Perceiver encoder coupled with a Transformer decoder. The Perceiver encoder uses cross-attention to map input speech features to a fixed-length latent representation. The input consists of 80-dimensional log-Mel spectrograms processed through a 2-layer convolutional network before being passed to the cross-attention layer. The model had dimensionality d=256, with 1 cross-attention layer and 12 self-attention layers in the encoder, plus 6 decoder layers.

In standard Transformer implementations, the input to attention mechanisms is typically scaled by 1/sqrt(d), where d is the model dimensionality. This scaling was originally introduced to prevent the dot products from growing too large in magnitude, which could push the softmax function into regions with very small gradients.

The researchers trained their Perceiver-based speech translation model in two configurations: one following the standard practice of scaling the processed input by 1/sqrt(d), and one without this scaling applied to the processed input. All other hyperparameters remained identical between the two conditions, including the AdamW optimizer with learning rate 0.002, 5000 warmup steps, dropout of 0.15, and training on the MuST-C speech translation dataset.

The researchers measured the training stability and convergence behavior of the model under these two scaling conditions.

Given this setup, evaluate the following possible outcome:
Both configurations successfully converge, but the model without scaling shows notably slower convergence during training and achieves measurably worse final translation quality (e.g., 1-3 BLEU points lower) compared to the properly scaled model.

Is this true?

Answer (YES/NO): NO